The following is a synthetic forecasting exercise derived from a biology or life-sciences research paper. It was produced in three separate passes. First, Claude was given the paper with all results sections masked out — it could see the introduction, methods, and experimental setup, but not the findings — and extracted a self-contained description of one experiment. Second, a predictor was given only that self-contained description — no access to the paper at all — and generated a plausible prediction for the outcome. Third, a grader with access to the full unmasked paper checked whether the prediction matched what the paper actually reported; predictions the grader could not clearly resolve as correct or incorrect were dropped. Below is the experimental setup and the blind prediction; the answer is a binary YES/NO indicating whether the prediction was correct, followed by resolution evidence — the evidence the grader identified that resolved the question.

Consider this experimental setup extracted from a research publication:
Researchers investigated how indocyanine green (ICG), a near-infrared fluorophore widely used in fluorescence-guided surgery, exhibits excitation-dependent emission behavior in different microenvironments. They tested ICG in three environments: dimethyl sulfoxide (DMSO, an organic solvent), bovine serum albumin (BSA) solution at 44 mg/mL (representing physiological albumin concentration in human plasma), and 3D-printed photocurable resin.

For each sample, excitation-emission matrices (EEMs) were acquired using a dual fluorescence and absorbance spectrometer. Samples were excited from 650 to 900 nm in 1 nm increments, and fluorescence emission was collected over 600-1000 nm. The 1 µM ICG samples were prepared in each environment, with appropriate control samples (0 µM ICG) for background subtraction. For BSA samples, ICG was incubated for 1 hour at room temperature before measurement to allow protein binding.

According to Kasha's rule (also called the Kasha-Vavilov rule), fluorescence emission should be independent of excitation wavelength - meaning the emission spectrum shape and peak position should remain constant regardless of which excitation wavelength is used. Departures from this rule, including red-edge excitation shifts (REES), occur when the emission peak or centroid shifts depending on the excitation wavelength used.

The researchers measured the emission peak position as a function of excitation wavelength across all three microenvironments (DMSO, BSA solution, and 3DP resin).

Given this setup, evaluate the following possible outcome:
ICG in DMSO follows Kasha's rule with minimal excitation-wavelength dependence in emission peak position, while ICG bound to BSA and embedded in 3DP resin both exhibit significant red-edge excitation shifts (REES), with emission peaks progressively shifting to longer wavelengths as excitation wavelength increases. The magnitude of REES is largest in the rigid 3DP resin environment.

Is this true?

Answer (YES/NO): YES